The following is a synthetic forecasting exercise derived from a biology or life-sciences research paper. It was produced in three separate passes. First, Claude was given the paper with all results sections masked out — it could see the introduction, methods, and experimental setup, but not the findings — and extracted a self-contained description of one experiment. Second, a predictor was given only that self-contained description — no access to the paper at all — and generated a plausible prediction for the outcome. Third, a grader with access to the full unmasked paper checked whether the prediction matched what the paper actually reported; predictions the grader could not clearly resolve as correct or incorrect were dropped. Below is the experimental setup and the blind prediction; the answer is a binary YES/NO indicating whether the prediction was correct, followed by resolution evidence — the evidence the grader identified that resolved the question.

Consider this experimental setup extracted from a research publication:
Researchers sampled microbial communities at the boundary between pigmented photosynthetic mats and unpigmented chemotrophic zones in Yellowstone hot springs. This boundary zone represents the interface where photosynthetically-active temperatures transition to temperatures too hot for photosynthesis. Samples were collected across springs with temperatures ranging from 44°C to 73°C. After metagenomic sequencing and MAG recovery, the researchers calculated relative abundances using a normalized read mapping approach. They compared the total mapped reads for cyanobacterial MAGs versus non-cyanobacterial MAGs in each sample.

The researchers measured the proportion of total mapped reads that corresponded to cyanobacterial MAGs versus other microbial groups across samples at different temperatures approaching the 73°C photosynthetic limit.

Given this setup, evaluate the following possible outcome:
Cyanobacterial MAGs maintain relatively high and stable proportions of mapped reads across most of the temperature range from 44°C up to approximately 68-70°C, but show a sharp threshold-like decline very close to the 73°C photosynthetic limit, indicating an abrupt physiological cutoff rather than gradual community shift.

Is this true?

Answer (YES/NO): NO